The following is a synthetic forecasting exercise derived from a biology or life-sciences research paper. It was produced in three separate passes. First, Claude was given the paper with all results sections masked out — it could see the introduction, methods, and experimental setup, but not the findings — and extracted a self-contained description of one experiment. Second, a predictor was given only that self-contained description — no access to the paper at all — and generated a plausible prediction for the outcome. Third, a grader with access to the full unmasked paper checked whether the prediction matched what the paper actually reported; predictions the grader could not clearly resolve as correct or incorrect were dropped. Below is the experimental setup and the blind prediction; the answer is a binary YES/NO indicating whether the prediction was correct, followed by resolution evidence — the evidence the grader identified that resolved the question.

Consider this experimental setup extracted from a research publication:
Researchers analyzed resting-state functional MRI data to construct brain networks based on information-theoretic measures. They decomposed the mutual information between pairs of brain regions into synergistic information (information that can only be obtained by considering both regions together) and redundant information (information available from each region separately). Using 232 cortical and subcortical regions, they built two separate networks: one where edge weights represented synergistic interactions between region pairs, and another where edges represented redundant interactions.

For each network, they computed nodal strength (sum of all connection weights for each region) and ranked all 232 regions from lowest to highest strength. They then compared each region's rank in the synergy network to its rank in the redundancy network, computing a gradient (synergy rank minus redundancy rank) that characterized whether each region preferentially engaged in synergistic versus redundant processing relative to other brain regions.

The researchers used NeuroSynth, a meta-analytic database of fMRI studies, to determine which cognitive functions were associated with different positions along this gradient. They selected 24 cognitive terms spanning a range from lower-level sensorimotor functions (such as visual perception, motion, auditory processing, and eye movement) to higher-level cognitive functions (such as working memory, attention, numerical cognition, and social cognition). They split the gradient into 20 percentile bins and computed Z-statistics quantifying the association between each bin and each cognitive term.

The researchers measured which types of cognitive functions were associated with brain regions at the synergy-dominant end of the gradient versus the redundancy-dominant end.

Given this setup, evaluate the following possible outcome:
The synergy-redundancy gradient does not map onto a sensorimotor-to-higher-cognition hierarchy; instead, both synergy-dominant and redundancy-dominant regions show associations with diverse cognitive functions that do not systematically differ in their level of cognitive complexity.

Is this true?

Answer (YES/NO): NO